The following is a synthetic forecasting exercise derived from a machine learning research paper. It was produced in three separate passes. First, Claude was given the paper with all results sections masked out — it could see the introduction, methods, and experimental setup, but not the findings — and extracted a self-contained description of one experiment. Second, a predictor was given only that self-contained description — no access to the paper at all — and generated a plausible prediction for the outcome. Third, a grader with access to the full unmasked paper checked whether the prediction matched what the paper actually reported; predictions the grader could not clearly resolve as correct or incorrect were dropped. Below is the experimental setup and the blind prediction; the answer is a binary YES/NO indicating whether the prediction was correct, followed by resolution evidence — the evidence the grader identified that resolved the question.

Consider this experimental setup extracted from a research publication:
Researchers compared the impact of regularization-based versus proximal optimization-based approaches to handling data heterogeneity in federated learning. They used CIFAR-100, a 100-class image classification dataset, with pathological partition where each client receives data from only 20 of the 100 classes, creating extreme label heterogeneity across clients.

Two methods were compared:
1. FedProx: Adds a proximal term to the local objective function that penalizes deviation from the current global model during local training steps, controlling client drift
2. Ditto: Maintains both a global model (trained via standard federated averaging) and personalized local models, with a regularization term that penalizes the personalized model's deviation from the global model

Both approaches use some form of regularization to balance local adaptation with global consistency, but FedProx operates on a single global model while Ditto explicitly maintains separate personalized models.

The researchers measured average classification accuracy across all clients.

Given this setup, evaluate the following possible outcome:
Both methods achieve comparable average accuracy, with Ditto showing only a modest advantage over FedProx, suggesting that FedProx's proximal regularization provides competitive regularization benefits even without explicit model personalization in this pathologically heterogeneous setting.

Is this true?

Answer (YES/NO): NO